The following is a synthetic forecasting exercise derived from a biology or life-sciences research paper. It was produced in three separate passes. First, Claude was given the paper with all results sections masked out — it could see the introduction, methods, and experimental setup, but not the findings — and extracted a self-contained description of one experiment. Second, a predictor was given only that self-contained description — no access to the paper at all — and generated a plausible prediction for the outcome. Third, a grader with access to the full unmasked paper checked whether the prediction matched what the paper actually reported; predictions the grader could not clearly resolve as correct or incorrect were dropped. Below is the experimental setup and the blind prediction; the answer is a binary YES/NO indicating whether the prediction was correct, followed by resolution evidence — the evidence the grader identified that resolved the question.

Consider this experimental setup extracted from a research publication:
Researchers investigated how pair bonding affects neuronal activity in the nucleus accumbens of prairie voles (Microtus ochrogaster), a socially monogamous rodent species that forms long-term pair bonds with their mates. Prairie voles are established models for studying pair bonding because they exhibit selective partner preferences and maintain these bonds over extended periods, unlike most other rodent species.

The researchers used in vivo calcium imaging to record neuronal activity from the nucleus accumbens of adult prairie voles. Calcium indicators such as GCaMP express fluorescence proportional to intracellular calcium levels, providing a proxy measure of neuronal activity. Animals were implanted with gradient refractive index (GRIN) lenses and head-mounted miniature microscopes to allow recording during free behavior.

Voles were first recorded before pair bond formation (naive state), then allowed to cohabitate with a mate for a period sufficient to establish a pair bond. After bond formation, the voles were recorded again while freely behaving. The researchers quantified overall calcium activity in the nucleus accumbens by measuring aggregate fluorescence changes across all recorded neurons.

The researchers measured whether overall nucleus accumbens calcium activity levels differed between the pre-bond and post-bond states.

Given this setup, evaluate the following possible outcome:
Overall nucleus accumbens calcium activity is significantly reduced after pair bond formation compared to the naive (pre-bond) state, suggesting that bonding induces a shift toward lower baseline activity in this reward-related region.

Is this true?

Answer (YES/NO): NO